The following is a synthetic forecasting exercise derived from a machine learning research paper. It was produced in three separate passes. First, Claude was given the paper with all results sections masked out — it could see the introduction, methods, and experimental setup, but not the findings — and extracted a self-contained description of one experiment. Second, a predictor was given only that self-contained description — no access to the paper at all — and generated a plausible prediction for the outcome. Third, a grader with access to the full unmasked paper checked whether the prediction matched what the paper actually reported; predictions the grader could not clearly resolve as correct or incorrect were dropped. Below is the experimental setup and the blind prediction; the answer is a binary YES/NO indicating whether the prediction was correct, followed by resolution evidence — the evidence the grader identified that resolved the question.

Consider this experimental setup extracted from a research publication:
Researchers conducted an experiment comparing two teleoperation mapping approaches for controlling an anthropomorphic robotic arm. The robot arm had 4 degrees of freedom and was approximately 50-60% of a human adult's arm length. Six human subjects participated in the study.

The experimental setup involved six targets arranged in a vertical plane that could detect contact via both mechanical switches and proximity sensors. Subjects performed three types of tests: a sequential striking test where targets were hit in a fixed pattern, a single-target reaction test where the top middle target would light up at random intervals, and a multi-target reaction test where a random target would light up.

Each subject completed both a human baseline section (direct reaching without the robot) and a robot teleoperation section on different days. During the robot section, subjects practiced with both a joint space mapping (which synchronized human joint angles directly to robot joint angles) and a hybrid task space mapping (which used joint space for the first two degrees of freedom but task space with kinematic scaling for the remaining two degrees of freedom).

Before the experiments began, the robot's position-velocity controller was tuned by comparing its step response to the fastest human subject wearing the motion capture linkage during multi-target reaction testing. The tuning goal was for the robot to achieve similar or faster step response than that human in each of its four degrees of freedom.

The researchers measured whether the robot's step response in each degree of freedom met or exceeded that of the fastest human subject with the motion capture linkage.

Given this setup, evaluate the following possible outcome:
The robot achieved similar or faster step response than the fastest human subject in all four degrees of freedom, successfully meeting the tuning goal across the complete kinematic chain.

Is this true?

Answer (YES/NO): YES